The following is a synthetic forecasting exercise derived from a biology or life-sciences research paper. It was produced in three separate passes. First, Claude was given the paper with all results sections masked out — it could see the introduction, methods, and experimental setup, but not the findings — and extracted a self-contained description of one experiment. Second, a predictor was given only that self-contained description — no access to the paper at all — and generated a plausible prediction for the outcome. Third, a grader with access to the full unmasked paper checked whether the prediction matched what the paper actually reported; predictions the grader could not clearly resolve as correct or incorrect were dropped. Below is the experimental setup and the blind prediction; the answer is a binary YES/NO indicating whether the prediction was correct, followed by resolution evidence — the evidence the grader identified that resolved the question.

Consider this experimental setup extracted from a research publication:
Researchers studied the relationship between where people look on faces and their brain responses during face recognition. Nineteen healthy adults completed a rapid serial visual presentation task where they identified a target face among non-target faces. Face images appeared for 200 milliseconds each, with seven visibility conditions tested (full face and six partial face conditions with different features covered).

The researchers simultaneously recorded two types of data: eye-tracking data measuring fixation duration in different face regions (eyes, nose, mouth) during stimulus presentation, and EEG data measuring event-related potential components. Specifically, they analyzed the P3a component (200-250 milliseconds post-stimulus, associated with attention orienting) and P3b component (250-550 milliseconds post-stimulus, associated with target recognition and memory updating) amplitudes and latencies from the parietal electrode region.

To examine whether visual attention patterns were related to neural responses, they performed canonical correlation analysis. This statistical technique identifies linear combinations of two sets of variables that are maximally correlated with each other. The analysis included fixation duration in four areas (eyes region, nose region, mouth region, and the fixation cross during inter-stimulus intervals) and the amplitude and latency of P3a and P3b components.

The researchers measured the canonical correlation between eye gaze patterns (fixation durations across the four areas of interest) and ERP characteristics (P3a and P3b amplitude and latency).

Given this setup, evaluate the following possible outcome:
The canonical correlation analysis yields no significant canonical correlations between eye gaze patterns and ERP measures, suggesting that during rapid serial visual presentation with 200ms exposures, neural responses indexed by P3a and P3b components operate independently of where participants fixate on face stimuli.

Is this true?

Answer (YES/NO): NO